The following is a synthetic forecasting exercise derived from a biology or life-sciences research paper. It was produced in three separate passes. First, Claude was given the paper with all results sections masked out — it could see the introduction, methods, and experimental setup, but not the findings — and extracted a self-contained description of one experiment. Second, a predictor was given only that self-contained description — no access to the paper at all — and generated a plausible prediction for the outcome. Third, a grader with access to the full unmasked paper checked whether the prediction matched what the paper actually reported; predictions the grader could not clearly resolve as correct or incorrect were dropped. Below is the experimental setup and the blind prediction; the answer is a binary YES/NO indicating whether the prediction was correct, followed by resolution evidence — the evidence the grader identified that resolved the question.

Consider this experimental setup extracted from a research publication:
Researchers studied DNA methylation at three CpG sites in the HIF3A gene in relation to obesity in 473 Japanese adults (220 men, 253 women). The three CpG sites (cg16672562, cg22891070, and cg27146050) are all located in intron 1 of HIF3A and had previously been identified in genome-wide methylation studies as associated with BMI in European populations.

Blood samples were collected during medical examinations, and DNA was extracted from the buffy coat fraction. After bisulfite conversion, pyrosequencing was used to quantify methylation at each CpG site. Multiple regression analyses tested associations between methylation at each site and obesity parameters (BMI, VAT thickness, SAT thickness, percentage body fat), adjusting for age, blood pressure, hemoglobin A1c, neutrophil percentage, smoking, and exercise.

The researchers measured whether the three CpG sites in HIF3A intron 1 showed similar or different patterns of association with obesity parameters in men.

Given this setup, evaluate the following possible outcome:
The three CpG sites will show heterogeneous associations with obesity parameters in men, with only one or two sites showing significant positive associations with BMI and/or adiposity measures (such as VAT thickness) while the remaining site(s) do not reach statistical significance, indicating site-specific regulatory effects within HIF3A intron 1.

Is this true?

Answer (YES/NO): NO